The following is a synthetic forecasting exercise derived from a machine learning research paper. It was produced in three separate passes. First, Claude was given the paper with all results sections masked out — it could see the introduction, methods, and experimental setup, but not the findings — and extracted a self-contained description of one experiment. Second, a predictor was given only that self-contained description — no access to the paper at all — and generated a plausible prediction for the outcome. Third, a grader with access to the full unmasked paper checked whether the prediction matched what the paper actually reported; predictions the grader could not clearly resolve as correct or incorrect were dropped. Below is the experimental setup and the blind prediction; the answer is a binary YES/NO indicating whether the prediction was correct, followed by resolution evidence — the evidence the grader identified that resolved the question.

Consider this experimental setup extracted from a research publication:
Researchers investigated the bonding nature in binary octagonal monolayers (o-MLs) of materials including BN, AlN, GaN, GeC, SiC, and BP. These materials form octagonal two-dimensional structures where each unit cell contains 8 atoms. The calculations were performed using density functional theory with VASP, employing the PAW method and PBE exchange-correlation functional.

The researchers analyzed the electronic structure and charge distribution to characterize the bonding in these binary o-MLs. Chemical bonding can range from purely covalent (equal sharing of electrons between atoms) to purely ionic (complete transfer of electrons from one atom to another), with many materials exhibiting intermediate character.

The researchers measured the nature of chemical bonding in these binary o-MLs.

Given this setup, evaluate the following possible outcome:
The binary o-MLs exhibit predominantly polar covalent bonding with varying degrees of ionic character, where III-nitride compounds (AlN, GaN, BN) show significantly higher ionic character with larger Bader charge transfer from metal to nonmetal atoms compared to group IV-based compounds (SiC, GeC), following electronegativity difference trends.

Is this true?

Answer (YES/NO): NO